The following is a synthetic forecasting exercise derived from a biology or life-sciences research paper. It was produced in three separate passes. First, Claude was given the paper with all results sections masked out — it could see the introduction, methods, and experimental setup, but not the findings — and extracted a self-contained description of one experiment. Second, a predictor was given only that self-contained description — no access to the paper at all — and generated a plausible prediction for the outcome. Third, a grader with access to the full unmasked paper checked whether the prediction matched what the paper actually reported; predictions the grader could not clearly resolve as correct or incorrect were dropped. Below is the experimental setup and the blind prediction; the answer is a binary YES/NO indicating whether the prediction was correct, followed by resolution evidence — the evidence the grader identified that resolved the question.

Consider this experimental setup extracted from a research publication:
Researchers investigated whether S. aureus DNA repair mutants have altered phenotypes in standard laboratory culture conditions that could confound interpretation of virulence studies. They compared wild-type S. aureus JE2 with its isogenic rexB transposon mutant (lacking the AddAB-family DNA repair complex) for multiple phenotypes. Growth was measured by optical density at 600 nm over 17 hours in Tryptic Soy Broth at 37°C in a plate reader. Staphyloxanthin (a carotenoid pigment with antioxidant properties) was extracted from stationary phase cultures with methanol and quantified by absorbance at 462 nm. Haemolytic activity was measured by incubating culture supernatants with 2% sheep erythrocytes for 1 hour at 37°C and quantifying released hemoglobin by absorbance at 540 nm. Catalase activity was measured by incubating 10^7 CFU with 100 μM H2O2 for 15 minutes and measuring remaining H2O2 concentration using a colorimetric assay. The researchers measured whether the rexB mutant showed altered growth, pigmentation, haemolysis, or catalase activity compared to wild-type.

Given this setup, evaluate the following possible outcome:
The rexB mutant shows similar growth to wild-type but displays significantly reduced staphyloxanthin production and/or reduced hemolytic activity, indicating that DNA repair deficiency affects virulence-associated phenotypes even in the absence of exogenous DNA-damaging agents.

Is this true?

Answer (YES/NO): NO